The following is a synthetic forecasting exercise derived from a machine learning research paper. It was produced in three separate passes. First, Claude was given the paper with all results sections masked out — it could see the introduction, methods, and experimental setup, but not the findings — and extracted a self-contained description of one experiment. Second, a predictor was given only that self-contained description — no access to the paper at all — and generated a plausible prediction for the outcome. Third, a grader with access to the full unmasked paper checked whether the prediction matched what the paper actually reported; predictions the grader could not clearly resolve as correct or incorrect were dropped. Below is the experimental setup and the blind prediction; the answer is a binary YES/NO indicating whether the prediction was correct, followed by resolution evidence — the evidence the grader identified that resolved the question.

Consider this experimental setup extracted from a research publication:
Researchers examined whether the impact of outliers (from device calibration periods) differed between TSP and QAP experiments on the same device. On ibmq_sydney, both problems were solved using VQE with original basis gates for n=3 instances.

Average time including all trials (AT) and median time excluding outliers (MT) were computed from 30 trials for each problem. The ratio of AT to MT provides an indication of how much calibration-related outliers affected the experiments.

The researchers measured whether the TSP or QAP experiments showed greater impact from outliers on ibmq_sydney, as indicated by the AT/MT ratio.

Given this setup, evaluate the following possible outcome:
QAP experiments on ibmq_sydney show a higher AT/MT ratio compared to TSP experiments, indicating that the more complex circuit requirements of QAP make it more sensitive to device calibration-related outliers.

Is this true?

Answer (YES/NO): NO